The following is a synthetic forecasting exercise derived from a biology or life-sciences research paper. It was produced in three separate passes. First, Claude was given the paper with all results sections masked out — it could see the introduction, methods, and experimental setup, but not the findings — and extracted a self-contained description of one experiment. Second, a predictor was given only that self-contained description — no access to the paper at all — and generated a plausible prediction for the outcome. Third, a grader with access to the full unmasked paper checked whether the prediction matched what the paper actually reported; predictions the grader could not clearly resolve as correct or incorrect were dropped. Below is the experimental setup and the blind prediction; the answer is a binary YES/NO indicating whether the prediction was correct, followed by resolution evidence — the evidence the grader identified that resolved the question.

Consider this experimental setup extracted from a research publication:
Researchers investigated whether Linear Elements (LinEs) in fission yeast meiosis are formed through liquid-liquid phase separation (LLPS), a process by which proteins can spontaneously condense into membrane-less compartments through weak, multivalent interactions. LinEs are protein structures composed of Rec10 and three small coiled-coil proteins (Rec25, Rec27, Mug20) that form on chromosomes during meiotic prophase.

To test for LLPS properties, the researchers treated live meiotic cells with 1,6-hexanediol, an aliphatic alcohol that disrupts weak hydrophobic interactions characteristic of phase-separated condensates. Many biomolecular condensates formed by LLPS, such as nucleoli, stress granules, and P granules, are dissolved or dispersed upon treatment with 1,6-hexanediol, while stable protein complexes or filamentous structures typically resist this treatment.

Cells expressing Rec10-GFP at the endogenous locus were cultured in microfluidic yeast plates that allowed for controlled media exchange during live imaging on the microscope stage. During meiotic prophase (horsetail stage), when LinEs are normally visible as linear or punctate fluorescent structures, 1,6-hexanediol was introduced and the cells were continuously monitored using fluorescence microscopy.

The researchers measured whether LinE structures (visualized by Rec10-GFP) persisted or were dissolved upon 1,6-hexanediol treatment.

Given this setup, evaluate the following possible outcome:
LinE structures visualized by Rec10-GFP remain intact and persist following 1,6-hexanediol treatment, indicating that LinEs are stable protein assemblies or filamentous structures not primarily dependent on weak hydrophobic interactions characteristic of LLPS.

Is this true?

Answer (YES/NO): YES